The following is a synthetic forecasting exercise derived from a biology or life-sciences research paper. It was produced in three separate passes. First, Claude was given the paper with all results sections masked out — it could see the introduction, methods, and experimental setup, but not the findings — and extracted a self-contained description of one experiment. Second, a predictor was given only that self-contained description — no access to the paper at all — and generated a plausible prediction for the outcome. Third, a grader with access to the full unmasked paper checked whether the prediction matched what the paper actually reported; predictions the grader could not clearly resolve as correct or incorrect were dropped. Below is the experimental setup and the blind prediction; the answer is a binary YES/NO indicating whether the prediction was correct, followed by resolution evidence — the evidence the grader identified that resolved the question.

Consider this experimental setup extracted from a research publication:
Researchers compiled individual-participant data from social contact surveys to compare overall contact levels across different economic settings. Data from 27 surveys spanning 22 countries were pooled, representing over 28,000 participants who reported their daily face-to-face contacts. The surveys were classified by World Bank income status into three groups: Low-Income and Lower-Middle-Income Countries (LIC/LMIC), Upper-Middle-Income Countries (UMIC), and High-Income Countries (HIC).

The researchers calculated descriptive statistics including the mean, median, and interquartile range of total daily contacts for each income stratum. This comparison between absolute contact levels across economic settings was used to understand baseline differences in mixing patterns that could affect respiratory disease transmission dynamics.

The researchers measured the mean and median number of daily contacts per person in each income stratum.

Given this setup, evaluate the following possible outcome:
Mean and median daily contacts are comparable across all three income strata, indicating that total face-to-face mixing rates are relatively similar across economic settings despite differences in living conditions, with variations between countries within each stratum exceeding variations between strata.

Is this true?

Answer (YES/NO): YES